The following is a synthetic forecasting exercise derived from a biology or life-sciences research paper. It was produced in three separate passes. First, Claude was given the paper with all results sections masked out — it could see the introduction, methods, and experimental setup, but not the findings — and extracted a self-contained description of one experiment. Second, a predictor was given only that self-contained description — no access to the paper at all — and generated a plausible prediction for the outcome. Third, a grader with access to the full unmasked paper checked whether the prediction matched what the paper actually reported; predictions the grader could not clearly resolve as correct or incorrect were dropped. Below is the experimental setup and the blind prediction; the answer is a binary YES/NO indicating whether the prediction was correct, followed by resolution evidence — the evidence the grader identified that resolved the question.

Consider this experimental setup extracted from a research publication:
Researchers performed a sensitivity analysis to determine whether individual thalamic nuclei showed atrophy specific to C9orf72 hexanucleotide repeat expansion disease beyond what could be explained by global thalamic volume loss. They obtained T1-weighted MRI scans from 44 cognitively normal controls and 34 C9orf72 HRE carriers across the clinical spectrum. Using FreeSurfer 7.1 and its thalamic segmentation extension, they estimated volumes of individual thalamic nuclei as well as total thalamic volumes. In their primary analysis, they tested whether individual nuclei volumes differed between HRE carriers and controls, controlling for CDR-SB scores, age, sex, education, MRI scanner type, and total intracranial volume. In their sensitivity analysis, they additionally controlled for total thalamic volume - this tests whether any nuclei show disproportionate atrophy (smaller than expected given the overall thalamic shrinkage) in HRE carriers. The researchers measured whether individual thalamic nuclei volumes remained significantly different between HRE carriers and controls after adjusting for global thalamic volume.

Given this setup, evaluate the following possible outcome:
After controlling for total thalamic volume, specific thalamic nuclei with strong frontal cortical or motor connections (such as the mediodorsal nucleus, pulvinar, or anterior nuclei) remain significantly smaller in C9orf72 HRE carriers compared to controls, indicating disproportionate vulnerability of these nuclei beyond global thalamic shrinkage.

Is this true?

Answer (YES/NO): YES